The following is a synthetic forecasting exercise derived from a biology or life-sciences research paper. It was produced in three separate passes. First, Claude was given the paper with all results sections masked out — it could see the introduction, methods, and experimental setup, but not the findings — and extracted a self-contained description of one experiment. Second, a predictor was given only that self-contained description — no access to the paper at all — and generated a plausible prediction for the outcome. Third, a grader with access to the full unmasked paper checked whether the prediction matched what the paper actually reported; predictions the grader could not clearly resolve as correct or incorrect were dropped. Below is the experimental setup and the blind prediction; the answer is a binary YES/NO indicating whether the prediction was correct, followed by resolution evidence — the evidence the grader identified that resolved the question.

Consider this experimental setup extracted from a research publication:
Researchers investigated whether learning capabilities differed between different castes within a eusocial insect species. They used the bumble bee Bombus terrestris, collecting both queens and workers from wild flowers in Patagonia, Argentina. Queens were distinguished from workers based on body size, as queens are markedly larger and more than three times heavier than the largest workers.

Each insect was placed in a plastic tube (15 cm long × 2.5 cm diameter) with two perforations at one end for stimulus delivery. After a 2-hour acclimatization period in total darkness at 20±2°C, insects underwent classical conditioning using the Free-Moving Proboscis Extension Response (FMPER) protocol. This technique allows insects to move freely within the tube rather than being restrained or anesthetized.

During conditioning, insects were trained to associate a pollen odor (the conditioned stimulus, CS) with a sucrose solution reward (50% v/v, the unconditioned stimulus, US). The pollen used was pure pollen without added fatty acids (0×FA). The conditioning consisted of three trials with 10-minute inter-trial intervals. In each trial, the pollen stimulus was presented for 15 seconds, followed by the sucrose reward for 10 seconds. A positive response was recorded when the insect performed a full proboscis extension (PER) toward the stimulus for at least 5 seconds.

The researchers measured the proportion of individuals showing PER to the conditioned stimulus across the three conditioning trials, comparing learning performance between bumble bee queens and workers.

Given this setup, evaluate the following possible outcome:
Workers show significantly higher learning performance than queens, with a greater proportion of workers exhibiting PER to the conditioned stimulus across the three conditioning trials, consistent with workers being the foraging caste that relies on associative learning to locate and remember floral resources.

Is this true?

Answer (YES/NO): NO